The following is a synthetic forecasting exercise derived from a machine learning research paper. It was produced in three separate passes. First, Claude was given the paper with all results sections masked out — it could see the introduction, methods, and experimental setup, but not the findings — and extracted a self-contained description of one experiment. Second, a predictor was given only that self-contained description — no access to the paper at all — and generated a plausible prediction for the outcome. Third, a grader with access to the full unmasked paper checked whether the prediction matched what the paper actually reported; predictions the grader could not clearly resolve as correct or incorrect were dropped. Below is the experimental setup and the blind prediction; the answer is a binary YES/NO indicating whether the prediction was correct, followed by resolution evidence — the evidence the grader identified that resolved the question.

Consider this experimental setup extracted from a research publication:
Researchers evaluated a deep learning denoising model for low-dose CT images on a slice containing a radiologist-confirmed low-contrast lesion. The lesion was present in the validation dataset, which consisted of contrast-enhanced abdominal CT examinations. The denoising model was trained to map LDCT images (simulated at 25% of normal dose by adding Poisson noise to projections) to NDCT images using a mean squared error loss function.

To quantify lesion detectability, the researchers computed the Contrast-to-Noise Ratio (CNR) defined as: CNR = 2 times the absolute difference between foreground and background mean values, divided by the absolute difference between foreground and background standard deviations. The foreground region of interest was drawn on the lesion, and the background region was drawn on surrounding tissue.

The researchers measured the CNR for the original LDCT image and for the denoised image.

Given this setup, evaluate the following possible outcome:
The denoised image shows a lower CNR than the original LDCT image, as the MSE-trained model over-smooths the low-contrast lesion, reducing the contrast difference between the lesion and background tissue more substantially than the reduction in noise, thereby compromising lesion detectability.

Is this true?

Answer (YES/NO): NO